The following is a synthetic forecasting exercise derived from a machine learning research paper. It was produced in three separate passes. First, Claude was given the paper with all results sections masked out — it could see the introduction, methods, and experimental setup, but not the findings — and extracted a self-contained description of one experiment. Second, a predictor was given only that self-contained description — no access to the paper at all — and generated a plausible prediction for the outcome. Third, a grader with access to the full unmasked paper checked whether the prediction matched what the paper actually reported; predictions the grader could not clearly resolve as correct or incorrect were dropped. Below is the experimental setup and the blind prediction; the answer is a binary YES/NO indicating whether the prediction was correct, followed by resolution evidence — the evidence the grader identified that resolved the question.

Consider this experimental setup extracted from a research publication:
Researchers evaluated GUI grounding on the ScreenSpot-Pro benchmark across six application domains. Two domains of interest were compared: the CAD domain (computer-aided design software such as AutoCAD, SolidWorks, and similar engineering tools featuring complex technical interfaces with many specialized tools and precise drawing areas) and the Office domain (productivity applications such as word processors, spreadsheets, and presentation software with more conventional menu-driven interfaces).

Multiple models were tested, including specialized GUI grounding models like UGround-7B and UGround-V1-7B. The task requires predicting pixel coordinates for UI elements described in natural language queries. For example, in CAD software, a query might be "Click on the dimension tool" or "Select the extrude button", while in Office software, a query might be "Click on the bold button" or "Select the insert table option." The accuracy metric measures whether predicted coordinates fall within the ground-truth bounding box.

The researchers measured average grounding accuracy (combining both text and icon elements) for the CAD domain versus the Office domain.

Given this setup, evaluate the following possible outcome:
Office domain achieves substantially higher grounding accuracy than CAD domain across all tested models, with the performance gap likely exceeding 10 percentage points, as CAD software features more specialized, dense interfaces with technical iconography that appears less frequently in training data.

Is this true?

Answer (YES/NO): NO